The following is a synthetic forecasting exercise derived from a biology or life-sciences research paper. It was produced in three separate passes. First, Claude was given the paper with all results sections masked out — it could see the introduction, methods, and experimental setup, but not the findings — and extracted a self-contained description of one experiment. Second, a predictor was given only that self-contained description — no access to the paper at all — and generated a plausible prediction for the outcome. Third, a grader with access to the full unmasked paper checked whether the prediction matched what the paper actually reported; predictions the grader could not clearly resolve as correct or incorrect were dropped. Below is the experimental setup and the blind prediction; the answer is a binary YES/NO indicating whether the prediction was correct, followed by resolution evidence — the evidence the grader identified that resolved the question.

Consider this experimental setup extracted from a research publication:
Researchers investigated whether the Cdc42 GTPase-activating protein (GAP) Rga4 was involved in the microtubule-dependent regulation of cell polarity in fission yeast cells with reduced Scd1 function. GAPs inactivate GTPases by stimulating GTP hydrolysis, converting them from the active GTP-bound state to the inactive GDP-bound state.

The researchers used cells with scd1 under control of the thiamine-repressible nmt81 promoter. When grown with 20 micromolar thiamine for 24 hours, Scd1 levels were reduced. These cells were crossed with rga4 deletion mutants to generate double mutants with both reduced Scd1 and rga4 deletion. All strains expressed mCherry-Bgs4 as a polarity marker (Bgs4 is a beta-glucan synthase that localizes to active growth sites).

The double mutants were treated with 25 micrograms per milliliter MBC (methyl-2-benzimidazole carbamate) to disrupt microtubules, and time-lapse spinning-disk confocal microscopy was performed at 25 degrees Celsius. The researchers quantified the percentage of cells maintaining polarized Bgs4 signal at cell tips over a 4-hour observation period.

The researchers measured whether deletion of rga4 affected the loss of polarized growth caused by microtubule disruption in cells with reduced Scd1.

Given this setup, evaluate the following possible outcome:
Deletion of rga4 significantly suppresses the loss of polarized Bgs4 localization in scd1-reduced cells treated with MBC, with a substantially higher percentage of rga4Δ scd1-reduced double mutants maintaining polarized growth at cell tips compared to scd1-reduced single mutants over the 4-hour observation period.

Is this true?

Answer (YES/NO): NO